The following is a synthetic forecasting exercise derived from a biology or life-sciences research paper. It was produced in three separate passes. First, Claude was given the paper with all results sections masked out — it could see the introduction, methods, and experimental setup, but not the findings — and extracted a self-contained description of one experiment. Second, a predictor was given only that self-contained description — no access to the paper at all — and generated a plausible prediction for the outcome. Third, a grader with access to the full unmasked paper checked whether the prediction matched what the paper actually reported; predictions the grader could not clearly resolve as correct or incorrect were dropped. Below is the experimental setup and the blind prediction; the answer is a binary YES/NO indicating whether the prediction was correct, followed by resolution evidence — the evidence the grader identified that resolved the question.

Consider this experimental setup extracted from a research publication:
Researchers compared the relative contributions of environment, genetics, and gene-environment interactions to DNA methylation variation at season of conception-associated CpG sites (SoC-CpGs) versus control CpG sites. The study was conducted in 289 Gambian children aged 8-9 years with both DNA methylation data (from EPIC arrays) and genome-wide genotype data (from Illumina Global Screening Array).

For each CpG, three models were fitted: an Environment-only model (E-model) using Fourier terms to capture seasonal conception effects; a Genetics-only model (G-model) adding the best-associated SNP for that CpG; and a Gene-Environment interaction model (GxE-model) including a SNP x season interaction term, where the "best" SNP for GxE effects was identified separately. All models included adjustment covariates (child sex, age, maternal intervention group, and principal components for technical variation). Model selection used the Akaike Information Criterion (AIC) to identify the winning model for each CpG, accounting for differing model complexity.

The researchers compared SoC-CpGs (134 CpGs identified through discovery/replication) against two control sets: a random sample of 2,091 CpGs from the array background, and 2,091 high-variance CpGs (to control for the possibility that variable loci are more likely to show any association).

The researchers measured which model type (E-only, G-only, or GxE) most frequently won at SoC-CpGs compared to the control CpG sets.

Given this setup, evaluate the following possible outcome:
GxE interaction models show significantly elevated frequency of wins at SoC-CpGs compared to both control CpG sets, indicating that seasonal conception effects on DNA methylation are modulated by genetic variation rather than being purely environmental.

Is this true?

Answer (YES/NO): YES